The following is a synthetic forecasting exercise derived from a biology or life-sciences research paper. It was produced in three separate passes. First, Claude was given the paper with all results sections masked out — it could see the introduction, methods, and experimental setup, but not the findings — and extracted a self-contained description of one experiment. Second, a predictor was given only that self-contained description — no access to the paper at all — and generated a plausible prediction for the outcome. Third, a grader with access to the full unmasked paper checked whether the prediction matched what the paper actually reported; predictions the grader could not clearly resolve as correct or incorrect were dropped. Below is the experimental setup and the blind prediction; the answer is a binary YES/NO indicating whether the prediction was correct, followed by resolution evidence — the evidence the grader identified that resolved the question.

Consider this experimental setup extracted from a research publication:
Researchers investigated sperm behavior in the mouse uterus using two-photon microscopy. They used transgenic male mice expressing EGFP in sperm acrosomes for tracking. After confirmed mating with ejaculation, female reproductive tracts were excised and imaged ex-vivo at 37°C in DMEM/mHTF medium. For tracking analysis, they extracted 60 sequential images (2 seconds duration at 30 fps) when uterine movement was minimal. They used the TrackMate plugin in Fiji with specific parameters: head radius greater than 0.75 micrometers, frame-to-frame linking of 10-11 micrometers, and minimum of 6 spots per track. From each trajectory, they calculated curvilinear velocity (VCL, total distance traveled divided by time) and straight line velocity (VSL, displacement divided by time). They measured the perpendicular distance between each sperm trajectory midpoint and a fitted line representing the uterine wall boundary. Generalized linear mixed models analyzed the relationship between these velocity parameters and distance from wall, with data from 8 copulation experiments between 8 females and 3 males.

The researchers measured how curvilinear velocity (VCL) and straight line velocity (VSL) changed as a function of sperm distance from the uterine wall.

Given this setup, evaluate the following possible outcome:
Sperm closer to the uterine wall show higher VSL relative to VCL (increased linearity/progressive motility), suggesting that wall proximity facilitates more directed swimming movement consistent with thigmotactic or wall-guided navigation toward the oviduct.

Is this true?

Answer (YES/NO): NO